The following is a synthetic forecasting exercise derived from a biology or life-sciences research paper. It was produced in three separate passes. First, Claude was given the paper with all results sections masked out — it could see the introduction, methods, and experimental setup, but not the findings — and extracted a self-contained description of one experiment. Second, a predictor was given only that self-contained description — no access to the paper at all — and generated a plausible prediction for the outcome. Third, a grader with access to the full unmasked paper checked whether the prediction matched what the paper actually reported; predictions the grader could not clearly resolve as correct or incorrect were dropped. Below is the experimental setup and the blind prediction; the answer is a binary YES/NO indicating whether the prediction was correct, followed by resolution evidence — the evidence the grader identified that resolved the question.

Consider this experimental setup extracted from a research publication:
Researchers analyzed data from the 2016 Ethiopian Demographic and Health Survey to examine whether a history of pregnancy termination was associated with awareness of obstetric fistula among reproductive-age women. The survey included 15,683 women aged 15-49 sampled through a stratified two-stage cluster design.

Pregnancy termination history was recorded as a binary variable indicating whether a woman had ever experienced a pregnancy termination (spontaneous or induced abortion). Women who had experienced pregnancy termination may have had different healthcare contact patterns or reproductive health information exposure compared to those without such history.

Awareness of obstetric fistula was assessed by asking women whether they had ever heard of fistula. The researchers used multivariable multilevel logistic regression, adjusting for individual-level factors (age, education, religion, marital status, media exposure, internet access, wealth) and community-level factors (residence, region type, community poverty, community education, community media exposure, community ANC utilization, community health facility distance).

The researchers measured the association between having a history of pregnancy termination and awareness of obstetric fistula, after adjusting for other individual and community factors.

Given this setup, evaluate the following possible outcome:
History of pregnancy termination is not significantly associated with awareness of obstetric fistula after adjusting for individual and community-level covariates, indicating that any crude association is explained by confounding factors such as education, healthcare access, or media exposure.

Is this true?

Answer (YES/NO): NO